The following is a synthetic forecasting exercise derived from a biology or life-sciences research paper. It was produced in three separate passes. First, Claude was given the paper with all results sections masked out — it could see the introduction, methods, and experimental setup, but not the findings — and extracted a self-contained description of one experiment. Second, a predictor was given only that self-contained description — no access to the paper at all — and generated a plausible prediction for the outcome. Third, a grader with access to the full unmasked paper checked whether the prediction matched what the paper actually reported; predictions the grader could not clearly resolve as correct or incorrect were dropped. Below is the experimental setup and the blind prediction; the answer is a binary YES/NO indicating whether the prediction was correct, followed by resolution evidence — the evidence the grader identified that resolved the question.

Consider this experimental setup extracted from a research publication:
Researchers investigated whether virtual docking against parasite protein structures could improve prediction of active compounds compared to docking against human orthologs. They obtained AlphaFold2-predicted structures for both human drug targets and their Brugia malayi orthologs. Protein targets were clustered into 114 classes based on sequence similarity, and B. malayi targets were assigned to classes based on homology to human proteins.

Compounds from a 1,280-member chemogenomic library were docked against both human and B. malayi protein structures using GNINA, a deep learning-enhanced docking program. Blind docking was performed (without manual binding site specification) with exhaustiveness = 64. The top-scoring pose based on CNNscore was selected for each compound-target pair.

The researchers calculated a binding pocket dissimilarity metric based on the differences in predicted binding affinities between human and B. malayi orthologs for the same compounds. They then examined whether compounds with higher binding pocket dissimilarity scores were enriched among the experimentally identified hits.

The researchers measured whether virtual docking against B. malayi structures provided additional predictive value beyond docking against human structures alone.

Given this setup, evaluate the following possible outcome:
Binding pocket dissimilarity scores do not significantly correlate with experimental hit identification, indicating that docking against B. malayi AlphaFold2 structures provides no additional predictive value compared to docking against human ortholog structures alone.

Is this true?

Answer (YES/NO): NO